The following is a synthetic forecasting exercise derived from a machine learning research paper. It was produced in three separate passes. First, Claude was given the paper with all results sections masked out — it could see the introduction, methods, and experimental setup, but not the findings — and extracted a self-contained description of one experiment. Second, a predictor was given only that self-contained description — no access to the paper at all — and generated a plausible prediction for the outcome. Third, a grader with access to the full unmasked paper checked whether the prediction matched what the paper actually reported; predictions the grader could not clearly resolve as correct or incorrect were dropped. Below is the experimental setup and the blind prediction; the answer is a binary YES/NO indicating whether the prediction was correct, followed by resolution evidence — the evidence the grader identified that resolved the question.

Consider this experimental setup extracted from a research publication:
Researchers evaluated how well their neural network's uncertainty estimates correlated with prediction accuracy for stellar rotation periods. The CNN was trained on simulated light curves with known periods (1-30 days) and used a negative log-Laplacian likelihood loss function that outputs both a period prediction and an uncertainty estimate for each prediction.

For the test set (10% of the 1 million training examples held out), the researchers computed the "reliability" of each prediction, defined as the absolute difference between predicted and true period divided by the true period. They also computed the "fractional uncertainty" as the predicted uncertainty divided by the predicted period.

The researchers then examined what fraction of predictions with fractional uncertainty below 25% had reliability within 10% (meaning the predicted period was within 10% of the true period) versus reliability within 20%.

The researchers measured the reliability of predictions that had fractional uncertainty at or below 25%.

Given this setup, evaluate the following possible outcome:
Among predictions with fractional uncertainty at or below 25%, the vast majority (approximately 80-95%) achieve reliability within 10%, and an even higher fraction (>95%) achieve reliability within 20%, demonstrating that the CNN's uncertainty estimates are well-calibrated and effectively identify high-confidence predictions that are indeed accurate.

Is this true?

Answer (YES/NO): NO